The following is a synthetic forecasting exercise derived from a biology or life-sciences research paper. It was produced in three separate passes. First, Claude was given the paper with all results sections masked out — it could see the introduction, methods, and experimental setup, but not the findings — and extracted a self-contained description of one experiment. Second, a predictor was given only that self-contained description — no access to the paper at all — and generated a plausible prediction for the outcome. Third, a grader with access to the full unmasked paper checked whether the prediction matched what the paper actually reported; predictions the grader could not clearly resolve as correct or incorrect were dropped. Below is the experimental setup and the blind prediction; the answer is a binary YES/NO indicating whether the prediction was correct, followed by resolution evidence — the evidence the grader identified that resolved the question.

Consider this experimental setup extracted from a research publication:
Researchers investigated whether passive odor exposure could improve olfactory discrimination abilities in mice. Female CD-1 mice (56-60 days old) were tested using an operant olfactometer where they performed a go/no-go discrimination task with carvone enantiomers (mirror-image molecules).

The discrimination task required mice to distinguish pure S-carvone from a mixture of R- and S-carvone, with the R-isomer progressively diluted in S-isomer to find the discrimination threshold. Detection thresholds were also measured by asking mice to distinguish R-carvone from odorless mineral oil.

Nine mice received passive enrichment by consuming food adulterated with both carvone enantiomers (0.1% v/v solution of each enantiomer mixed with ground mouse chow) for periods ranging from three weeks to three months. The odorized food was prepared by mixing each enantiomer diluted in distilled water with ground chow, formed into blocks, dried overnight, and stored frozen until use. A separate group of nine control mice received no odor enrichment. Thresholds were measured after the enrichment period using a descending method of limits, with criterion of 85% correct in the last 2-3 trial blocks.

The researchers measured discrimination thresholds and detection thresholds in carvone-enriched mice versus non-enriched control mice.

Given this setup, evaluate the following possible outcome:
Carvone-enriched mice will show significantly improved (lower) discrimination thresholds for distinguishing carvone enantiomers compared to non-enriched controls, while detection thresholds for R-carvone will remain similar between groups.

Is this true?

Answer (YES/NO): NO